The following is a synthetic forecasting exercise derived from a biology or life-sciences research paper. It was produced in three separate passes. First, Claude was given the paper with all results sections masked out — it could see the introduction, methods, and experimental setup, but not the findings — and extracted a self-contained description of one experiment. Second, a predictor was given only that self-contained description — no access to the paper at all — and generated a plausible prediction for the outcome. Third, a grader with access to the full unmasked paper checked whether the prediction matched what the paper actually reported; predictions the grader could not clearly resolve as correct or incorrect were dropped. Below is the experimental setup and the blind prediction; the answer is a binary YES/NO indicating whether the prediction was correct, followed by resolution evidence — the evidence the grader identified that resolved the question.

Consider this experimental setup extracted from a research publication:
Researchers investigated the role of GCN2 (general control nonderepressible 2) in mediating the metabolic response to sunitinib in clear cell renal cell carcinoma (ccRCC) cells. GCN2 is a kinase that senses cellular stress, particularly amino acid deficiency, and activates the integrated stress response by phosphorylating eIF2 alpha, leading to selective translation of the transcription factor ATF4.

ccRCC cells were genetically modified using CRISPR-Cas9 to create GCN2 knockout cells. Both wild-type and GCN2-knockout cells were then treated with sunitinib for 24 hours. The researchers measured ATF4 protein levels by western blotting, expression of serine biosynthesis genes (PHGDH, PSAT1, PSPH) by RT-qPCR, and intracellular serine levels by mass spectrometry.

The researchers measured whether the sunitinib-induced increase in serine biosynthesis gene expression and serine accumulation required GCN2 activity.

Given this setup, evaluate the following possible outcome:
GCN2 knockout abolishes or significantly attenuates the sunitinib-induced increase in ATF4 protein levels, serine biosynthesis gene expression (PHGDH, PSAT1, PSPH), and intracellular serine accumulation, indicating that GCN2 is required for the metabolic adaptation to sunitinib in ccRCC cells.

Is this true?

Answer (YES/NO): YES